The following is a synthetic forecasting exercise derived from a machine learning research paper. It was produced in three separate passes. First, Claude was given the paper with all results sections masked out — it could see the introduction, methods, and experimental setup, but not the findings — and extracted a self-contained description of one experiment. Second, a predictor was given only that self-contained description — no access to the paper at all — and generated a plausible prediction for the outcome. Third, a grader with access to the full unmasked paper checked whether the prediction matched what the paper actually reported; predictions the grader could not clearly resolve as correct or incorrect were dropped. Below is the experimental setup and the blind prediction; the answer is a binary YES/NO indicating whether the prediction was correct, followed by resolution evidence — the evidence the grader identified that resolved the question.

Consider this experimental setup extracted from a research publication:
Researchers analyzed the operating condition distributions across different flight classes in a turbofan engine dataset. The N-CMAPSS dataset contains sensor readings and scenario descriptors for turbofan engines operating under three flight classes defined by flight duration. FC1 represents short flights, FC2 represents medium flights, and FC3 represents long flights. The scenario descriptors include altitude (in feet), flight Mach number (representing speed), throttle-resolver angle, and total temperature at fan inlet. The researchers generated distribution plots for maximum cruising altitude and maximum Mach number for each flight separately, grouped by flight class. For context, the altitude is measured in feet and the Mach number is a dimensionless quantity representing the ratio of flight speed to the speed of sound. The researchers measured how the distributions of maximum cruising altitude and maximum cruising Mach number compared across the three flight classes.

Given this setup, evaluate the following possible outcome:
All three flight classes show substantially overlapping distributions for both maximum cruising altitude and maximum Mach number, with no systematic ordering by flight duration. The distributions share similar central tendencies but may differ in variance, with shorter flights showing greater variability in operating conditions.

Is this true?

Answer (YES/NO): NO